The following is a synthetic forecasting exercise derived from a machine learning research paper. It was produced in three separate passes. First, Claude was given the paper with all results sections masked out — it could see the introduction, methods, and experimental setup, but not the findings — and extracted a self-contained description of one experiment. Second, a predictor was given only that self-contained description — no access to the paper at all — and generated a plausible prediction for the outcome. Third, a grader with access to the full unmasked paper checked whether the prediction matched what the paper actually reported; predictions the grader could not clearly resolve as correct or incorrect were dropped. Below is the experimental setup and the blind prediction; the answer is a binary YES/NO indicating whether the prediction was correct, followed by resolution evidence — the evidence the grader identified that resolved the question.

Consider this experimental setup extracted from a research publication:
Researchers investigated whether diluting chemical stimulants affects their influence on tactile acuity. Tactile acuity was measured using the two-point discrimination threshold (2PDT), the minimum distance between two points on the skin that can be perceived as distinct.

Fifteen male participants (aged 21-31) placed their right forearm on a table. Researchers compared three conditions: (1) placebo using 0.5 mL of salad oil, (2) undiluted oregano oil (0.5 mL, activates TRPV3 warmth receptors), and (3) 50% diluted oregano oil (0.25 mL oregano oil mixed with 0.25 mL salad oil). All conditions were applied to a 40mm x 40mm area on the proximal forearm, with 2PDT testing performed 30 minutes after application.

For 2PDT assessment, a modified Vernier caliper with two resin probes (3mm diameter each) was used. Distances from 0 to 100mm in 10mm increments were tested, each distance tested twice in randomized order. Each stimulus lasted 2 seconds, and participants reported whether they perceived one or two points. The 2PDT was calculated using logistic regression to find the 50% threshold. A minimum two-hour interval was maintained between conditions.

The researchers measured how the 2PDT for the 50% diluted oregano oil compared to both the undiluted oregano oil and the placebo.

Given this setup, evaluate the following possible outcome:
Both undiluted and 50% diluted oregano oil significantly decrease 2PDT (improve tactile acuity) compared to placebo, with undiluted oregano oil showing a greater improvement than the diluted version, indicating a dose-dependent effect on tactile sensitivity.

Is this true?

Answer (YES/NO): NO